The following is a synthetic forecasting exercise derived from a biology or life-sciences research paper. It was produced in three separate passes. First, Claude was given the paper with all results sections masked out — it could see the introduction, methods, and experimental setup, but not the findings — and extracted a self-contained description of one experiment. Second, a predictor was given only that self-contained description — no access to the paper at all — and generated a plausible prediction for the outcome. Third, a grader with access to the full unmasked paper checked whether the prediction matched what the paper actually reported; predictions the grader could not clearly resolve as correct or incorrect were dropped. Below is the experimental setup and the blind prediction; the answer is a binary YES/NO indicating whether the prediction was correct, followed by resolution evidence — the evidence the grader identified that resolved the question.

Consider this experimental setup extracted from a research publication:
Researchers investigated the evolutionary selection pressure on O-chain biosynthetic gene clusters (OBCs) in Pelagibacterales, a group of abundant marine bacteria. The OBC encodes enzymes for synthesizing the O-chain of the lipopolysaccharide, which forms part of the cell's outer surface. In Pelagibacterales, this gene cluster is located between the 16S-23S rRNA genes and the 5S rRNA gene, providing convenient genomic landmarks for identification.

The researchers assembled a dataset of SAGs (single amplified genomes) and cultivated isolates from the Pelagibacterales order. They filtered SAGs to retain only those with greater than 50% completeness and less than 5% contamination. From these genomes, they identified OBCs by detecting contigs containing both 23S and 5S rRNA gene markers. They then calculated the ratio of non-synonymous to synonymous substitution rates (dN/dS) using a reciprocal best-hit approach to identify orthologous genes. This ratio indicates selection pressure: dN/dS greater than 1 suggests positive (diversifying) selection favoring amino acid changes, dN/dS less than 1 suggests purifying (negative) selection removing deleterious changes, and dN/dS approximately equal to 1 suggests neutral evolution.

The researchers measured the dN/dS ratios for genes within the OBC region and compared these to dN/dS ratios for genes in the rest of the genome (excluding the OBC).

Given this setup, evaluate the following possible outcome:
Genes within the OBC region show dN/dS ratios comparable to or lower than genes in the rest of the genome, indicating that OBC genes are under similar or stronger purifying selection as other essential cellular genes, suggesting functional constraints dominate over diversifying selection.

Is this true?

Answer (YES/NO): NO